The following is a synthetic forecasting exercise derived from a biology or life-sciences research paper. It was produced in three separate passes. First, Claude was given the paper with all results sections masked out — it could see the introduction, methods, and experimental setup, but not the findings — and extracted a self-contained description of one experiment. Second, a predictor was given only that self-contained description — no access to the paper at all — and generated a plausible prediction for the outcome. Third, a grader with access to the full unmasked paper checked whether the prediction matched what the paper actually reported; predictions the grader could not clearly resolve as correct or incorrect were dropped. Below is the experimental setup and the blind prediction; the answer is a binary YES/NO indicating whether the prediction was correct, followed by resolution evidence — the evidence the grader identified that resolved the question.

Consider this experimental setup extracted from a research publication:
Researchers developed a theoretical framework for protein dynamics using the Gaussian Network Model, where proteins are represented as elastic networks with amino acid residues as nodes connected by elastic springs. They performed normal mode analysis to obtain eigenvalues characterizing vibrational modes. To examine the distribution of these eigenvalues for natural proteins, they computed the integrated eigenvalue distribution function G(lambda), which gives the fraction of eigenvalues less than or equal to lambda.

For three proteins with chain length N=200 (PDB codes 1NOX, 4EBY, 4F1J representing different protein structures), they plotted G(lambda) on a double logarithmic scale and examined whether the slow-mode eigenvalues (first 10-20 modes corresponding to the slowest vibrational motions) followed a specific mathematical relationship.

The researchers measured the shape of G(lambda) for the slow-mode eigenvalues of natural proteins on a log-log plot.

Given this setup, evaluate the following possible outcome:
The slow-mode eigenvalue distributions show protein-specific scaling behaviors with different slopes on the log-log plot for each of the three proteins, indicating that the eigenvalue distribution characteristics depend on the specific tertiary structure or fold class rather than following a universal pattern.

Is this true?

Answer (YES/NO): NO